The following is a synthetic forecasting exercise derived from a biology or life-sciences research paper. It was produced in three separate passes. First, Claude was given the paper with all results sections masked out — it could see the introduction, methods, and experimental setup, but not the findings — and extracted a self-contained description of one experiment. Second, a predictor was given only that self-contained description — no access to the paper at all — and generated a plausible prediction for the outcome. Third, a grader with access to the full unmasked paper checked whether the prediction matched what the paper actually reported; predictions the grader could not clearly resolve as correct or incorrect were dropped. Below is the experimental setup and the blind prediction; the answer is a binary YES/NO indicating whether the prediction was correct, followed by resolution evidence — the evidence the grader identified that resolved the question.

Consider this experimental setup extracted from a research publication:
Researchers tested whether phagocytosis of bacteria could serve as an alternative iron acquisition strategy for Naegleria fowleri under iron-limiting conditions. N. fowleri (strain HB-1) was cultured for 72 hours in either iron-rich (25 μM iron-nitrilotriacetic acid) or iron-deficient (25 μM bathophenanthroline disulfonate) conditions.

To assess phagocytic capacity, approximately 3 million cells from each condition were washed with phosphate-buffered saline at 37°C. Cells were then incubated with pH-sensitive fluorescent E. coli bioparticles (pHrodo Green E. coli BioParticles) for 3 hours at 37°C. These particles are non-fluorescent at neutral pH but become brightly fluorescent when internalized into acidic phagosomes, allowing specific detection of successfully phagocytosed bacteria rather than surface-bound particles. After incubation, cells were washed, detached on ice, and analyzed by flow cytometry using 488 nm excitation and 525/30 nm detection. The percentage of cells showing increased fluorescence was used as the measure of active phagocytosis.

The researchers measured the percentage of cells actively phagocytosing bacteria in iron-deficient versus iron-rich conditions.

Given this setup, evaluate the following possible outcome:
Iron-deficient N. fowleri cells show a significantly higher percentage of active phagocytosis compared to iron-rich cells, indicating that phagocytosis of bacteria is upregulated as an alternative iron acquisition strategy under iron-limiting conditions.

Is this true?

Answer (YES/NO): NO